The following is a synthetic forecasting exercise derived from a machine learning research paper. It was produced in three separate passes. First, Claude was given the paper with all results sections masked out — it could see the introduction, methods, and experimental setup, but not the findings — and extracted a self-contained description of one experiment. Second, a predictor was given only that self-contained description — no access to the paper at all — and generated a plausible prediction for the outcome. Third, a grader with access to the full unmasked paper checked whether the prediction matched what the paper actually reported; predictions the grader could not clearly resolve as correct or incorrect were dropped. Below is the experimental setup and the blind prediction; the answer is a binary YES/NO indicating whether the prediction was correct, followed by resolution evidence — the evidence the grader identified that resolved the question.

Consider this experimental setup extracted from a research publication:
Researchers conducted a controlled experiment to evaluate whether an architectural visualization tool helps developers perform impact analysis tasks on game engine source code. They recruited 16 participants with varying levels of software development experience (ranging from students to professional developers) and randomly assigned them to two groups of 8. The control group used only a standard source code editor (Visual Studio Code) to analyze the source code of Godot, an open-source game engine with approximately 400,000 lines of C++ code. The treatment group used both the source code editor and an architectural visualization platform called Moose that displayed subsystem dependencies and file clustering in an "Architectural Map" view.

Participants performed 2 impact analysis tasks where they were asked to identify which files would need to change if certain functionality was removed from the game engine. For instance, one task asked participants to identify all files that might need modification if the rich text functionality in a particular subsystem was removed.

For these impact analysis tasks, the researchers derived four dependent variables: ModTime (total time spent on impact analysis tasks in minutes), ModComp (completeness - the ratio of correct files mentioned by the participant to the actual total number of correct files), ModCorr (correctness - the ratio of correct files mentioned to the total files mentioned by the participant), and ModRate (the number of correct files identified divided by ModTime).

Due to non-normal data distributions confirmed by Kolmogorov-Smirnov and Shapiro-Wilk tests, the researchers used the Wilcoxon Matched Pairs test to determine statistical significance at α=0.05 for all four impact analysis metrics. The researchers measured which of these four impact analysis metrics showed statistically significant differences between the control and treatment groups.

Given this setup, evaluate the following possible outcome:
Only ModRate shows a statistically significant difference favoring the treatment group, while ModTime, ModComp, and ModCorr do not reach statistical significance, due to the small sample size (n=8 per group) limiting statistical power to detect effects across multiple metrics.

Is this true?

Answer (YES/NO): NO